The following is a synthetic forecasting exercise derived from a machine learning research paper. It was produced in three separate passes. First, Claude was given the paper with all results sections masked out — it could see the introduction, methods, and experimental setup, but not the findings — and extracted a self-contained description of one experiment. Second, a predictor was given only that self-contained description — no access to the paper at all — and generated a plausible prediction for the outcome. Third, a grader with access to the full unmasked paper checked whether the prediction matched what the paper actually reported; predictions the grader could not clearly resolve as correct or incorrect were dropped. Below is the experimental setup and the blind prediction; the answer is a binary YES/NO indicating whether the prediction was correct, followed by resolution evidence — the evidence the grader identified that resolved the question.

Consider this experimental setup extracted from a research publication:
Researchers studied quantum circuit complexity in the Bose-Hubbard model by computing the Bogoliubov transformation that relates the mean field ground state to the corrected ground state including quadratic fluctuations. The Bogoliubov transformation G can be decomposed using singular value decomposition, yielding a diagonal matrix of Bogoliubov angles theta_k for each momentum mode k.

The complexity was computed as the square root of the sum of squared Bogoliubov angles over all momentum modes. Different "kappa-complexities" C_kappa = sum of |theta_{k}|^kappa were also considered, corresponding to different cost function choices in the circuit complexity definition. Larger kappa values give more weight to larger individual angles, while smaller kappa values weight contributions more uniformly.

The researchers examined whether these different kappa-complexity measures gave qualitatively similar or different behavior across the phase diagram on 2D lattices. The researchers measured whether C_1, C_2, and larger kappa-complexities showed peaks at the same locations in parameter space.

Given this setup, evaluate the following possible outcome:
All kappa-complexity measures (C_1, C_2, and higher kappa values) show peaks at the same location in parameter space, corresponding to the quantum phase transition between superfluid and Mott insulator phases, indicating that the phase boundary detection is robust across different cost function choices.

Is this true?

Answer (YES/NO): YES